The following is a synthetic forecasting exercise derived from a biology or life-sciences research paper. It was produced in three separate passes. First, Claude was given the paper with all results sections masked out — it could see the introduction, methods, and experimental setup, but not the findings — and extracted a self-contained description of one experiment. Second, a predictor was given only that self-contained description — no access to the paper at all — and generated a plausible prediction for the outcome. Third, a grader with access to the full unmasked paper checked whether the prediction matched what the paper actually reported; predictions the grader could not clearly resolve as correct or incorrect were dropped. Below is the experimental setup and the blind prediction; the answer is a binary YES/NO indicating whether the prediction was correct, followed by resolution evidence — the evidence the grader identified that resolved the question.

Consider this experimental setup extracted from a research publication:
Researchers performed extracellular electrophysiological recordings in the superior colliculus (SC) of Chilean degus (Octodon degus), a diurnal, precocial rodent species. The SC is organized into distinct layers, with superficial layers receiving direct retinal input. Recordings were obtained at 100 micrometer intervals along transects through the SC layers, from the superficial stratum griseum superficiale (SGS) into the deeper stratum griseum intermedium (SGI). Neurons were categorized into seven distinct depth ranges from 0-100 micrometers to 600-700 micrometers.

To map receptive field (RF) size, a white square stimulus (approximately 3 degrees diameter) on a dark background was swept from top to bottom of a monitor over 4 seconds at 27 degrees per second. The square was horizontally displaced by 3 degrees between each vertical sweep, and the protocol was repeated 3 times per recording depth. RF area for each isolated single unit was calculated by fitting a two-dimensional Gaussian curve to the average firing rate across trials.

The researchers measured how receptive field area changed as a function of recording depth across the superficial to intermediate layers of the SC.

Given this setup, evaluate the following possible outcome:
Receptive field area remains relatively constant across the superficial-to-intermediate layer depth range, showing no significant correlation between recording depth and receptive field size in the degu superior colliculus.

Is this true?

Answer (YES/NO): NO